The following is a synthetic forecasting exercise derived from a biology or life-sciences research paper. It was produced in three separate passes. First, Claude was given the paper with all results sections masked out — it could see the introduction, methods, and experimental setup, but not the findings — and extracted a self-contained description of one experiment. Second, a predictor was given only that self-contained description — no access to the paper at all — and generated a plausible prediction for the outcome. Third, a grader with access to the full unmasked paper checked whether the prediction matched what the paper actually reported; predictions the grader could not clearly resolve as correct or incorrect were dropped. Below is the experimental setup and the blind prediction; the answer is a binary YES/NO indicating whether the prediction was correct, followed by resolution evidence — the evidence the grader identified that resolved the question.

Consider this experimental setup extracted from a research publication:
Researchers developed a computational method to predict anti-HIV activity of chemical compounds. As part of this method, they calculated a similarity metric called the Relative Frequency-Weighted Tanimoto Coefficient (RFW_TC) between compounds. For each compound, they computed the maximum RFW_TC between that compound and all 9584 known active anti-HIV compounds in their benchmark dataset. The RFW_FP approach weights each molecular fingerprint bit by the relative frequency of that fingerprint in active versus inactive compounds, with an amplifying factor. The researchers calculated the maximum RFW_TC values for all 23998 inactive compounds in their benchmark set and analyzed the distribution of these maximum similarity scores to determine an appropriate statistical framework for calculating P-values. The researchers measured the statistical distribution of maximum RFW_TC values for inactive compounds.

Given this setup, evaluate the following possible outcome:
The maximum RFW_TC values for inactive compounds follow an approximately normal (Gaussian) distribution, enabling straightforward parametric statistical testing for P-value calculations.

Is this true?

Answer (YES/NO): YES